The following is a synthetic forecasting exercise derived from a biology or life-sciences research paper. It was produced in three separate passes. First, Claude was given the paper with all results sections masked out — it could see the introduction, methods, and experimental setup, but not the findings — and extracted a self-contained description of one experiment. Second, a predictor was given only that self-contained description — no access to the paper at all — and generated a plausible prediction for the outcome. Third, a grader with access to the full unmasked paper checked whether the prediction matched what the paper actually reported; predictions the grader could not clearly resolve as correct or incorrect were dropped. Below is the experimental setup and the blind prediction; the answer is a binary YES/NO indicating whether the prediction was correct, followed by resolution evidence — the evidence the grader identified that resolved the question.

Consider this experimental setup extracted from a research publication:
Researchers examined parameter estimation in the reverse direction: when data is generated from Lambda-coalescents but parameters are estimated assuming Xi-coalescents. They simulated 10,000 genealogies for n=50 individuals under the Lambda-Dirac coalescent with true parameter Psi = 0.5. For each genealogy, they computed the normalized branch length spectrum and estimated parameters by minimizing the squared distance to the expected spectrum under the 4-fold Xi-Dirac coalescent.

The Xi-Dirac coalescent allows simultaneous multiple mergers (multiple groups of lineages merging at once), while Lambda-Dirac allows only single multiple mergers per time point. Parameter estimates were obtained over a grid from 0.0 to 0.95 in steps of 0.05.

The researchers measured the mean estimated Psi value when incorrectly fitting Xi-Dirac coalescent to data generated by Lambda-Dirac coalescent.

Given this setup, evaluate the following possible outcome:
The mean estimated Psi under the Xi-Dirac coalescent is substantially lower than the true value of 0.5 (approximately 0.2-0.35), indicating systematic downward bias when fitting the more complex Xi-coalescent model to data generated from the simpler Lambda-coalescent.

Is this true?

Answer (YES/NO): NO